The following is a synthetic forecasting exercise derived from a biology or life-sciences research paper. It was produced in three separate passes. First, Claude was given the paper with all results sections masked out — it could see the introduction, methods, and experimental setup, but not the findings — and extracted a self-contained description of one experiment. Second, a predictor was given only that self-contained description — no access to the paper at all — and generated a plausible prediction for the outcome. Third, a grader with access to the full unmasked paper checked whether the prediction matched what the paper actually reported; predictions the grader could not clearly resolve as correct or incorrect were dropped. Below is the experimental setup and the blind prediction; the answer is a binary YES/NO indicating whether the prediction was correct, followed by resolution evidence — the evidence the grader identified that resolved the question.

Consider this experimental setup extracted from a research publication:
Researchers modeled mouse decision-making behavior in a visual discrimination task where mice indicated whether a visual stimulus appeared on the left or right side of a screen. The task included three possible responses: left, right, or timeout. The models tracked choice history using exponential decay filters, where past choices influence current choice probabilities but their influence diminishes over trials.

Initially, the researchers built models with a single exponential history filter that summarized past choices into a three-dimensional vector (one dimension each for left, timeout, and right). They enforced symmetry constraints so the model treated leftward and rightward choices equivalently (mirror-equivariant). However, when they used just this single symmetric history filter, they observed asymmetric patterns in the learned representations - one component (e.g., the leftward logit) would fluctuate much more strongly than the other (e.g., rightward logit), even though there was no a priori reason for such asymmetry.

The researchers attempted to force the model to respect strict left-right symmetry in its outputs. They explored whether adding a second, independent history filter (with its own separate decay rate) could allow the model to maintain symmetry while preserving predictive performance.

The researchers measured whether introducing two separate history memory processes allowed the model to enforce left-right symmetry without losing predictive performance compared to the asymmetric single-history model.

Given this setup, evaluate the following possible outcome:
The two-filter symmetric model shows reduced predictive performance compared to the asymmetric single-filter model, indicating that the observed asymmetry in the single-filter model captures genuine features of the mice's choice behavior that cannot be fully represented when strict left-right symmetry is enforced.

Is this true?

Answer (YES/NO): NO